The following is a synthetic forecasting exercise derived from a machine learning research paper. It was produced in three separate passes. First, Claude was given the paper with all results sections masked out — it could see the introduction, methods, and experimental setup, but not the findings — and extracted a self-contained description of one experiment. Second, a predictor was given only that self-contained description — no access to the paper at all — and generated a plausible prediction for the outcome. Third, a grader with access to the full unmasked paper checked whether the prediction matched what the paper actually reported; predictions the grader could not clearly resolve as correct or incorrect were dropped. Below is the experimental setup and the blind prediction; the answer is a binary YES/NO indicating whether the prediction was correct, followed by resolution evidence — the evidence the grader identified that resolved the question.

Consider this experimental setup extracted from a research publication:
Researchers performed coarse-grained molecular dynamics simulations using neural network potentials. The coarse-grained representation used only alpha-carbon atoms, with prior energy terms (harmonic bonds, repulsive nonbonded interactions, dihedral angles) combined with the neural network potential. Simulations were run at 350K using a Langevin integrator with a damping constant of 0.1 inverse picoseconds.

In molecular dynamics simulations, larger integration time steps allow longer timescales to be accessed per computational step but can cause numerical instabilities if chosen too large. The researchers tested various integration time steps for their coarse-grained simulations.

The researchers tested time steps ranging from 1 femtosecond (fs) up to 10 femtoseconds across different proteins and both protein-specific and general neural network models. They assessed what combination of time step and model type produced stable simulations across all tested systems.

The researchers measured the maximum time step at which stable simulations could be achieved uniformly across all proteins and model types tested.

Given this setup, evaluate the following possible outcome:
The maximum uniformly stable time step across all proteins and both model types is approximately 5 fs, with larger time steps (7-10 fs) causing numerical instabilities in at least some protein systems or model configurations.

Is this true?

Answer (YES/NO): NO